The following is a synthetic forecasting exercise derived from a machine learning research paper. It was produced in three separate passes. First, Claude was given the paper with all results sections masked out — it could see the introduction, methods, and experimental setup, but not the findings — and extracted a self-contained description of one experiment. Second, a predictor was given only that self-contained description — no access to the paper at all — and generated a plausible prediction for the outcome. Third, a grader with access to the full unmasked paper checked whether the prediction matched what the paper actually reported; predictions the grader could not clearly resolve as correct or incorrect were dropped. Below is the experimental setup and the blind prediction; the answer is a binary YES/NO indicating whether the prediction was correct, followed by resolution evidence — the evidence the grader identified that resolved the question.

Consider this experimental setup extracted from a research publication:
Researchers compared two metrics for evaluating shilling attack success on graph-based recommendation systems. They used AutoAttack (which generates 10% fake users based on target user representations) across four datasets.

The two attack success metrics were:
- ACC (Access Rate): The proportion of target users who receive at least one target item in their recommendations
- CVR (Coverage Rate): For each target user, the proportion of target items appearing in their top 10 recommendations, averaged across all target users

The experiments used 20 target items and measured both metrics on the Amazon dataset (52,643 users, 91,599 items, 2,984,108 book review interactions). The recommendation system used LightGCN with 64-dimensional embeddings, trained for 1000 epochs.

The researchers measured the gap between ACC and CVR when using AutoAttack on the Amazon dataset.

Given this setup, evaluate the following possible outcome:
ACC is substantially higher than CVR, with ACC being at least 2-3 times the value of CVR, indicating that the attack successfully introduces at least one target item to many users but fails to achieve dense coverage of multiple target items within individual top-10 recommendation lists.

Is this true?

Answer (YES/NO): NO